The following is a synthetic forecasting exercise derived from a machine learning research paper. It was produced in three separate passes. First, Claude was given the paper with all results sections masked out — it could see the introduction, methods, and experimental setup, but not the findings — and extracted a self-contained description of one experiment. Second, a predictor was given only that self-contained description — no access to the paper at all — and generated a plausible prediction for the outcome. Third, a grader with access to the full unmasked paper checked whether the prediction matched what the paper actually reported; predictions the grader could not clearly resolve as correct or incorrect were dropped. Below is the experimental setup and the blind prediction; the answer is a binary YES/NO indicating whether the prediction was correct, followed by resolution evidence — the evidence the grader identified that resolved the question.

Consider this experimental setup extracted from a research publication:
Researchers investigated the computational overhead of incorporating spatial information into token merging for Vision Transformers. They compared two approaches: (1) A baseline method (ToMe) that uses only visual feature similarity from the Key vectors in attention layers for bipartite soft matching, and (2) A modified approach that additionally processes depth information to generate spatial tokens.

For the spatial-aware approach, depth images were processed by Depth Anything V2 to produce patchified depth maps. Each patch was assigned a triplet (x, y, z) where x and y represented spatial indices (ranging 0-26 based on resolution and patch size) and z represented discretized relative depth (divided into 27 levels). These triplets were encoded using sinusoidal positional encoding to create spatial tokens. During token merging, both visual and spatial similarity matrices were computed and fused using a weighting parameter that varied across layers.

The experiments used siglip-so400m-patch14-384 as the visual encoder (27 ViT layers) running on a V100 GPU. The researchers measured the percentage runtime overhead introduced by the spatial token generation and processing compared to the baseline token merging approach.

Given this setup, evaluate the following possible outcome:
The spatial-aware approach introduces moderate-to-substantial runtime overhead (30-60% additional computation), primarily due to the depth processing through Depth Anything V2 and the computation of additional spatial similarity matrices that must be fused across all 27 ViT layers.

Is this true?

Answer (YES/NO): NO